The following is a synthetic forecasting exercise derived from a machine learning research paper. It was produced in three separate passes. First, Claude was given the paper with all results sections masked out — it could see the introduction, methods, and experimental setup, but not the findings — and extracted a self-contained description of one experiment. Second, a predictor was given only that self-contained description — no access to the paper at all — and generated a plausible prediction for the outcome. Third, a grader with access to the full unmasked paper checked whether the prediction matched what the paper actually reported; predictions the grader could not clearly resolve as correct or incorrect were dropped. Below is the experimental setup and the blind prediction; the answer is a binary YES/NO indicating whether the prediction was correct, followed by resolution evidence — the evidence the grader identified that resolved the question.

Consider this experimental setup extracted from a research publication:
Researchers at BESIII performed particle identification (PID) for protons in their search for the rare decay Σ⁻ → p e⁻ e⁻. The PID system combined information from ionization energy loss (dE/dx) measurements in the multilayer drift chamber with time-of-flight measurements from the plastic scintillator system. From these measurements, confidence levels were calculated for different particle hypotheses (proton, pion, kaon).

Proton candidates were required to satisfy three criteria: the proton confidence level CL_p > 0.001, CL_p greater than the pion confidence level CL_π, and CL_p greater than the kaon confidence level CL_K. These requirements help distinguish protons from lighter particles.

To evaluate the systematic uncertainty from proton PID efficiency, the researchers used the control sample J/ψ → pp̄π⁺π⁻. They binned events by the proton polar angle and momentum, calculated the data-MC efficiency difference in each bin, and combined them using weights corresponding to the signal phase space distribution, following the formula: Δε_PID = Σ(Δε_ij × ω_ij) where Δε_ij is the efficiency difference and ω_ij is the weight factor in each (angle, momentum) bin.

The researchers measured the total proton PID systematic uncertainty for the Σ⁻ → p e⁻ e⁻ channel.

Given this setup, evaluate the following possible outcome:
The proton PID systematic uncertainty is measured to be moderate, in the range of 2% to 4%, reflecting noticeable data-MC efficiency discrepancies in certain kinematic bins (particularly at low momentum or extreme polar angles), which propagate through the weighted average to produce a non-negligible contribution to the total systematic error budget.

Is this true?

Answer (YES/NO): NO